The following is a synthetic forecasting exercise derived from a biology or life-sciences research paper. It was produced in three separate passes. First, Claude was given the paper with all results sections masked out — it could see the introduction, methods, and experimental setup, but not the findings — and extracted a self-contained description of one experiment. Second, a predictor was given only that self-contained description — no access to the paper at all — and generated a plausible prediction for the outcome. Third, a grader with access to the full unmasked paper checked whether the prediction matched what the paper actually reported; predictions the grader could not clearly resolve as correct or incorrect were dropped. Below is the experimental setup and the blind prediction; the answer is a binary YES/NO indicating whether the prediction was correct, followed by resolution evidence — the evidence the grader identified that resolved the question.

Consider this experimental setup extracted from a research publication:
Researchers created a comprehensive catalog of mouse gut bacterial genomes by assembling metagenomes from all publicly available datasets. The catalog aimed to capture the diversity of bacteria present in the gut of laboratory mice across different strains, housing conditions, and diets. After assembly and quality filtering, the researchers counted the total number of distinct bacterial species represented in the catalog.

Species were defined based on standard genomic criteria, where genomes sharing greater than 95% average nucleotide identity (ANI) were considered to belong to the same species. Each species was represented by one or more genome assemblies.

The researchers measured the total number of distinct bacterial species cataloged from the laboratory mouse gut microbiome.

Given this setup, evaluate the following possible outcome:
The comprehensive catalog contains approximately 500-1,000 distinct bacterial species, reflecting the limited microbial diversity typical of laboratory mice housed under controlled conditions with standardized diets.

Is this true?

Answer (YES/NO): NO